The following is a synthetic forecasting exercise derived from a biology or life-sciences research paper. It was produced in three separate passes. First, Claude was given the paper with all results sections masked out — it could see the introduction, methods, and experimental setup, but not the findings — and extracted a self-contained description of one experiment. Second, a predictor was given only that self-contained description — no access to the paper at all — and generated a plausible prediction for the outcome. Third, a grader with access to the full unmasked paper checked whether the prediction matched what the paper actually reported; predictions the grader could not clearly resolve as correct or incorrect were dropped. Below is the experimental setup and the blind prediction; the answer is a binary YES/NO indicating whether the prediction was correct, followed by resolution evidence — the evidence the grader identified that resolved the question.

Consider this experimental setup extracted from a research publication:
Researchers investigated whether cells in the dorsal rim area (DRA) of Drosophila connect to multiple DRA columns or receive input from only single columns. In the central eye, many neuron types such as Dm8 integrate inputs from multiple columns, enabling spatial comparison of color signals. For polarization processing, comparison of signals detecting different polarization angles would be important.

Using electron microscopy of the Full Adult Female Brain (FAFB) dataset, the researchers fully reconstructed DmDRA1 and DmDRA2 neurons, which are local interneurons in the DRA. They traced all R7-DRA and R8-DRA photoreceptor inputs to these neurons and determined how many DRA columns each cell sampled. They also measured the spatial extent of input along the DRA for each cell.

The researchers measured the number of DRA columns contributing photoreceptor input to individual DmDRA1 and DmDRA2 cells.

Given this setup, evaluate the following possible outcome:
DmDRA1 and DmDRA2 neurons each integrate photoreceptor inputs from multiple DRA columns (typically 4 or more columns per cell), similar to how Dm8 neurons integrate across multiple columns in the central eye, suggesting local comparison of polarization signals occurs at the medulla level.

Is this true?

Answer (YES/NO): YES